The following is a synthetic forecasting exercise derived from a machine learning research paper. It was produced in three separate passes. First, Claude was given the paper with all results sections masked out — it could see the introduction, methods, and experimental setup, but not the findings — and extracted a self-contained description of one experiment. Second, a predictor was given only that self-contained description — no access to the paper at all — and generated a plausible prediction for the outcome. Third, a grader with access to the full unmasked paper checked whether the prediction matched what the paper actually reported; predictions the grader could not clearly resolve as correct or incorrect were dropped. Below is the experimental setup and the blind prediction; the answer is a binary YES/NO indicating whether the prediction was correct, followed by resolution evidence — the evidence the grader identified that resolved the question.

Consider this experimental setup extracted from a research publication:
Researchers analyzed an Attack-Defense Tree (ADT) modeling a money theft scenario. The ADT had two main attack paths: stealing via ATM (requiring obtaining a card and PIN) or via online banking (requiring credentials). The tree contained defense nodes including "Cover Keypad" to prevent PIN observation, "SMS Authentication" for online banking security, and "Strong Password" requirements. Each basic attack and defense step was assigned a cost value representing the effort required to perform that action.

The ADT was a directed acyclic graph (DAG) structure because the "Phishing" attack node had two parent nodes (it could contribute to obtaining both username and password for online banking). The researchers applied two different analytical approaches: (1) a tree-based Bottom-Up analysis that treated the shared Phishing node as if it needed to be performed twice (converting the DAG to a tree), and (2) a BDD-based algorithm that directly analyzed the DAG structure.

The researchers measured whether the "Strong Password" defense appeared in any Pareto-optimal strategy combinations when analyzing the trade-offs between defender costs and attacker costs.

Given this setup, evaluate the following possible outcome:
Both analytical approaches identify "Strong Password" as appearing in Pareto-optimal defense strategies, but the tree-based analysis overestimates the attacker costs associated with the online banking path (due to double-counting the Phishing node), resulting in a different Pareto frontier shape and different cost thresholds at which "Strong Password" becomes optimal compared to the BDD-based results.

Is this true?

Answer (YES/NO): NO